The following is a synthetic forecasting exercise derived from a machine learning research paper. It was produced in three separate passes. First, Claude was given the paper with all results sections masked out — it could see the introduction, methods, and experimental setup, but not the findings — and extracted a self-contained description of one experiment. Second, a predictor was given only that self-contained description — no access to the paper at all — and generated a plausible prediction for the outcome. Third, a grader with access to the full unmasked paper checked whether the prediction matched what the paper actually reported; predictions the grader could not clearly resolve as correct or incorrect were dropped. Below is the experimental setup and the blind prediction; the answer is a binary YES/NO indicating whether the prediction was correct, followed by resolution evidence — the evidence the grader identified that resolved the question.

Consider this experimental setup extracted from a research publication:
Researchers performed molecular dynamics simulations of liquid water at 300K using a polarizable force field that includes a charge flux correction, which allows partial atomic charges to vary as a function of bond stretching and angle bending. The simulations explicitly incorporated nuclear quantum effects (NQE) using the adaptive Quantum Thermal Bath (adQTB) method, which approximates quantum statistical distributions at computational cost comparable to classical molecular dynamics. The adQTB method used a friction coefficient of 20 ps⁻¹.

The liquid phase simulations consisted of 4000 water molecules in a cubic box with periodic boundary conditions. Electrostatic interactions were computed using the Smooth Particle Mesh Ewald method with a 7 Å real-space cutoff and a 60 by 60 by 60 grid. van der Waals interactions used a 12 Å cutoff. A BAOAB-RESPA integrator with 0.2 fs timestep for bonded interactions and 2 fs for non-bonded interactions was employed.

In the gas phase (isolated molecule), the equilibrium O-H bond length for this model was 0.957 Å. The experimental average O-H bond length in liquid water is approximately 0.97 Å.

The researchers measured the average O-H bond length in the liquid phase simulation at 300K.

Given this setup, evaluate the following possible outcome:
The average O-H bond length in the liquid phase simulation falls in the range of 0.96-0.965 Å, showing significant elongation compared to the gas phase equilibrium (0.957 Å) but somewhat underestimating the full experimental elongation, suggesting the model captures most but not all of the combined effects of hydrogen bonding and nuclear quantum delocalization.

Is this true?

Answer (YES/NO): NO